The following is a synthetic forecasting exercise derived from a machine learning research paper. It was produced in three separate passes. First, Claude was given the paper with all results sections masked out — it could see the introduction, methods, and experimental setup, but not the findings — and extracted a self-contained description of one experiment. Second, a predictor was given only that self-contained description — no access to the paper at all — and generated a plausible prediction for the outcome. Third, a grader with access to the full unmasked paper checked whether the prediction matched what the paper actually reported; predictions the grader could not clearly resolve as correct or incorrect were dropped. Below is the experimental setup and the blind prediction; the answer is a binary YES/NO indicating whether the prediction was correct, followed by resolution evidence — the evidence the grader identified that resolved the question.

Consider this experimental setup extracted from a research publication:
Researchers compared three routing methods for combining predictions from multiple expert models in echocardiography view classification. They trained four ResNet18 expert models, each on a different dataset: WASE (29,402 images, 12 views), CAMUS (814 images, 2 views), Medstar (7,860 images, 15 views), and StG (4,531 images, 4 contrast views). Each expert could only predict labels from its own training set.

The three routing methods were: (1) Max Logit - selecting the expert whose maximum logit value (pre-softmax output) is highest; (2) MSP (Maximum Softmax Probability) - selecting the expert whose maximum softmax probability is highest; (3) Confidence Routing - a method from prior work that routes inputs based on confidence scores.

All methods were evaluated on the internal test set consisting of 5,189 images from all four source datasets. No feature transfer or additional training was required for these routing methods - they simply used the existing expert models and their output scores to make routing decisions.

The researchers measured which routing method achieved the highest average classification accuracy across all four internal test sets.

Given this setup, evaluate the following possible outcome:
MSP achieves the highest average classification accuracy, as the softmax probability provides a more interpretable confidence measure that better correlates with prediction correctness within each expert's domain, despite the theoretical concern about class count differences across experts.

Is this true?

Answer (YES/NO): NO